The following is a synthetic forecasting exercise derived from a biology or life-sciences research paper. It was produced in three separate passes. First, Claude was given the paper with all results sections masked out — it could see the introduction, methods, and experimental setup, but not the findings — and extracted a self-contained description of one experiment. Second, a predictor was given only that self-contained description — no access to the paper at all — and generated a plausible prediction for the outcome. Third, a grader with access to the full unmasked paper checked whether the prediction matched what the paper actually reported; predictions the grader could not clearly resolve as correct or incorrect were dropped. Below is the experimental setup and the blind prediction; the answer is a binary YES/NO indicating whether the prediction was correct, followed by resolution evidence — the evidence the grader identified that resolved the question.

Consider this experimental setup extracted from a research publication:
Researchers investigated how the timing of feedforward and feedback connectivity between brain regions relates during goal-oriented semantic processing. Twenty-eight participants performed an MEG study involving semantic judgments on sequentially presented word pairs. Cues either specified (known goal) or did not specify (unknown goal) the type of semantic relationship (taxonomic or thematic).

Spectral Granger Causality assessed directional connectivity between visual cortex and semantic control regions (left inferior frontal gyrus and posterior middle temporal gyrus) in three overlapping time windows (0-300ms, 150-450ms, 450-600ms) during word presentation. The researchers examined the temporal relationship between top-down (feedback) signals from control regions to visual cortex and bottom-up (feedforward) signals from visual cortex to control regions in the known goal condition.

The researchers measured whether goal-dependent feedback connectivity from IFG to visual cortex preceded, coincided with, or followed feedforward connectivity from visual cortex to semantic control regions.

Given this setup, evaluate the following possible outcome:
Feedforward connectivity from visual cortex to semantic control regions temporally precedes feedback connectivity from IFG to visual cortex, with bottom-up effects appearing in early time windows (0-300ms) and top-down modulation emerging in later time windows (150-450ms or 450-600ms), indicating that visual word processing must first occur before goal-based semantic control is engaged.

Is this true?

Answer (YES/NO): NO